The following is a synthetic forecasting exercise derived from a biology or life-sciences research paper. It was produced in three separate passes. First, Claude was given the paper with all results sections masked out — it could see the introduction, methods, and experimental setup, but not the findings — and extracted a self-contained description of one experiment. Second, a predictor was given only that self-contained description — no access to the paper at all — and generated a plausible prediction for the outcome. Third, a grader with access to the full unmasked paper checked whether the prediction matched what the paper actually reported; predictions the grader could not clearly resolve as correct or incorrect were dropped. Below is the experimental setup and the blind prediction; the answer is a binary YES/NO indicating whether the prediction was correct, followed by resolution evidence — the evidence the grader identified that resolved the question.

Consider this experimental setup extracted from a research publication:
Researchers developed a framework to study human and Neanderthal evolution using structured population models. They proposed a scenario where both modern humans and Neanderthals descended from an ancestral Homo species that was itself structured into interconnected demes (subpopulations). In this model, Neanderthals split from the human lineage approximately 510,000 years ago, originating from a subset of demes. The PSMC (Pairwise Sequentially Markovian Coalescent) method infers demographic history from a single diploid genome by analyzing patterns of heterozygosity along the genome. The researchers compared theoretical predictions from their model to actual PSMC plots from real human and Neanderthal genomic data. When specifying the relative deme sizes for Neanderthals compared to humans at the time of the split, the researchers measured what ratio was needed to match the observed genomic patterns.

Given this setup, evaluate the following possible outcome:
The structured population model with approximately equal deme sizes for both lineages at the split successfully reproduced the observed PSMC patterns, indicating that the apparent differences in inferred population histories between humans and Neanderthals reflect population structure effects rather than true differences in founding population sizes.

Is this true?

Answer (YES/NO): NO